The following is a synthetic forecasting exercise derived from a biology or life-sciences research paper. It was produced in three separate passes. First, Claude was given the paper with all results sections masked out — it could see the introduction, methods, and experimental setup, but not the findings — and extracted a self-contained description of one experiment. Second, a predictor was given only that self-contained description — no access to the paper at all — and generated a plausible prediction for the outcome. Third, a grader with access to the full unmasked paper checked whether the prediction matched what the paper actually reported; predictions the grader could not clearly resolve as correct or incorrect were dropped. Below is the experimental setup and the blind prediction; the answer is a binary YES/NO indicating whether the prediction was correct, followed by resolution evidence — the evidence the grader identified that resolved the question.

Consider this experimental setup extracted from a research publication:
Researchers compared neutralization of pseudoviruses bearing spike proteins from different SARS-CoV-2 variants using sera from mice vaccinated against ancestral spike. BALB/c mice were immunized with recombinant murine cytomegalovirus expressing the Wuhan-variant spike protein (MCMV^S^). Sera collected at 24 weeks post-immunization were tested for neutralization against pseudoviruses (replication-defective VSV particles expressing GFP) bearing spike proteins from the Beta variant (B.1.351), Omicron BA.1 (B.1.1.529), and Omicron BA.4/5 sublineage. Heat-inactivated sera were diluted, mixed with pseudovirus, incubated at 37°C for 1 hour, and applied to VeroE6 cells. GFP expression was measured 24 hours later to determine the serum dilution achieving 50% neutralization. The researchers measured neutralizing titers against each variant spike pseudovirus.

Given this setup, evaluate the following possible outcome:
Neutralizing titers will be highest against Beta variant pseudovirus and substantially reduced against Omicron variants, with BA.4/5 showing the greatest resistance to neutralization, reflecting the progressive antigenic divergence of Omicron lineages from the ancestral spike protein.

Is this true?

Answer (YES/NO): NO